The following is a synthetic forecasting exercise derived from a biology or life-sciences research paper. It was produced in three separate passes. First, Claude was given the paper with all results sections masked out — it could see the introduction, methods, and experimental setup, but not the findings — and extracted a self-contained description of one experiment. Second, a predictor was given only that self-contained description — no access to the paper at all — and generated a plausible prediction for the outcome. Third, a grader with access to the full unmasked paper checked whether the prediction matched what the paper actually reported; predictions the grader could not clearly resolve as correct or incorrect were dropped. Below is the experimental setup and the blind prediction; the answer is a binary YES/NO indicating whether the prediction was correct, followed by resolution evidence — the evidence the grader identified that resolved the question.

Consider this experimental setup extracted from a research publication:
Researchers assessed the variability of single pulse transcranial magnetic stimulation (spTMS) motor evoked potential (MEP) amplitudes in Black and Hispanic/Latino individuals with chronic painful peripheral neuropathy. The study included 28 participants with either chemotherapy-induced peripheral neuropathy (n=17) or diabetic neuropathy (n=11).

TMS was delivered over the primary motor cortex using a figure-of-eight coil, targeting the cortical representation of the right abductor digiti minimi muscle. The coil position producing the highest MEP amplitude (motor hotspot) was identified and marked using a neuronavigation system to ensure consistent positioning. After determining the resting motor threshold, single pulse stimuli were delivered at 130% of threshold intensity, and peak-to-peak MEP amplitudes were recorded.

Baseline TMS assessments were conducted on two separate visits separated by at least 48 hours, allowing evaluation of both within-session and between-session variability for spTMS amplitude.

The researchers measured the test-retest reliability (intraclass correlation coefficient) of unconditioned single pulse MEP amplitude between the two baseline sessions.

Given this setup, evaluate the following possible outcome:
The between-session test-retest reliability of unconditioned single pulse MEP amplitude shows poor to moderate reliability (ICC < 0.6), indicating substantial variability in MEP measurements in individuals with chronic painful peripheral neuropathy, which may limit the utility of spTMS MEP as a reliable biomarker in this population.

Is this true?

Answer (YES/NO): NO